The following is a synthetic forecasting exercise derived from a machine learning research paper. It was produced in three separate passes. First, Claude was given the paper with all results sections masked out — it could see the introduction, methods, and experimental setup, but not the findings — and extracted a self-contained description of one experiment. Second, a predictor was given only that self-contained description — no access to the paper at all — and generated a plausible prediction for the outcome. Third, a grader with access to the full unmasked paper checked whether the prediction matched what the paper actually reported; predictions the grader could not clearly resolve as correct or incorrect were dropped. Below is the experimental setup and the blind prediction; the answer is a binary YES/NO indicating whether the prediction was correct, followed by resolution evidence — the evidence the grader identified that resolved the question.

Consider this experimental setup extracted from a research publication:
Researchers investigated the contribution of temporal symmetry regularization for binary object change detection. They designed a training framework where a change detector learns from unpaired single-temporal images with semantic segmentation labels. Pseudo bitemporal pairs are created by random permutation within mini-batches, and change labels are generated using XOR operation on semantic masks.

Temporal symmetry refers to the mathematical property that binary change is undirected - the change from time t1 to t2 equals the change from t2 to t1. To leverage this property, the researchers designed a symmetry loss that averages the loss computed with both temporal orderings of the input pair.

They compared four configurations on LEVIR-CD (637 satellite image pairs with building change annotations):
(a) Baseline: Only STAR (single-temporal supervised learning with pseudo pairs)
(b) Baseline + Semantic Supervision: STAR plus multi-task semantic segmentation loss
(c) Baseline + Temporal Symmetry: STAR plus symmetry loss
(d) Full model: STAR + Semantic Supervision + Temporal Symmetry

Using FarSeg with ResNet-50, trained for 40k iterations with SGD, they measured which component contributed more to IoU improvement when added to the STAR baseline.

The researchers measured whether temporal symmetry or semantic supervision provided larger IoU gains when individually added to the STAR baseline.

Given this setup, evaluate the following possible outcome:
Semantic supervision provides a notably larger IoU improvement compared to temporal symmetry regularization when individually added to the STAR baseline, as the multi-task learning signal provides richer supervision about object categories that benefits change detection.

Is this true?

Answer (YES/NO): NO